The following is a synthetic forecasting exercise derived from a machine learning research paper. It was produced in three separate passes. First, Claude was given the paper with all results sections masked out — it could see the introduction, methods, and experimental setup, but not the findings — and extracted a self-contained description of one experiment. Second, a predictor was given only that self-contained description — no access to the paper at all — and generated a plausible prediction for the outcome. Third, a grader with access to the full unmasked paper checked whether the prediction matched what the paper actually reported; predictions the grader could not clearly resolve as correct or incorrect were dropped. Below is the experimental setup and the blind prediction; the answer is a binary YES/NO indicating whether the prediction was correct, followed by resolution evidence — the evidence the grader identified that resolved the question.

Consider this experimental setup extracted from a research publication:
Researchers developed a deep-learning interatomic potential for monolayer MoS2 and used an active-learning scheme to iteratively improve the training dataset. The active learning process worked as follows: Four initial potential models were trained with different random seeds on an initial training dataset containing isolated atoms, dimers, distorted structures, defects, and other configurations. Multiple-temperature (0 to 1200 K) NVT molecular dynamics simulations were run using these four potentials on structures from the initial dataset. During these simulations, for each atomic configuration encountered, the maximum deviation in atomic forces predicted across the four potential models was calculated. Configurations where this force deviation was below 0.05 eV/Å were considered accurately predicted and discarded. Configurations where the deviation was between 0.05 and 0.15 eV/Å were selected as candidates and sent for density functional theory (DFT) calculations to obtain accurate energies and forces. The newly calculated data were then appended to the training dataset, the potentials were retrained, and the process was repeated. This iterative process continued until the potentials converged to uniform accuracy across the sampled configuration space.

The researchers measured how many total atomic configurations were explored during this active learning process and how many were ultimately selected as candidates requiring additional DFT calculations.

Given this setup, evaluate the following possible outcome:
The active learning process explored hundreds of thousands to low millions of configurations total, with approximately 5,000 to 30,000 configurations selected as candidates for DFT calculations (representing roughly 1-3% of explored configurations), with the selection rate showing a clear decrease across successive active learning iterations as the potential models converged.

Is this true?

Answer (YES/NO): NO